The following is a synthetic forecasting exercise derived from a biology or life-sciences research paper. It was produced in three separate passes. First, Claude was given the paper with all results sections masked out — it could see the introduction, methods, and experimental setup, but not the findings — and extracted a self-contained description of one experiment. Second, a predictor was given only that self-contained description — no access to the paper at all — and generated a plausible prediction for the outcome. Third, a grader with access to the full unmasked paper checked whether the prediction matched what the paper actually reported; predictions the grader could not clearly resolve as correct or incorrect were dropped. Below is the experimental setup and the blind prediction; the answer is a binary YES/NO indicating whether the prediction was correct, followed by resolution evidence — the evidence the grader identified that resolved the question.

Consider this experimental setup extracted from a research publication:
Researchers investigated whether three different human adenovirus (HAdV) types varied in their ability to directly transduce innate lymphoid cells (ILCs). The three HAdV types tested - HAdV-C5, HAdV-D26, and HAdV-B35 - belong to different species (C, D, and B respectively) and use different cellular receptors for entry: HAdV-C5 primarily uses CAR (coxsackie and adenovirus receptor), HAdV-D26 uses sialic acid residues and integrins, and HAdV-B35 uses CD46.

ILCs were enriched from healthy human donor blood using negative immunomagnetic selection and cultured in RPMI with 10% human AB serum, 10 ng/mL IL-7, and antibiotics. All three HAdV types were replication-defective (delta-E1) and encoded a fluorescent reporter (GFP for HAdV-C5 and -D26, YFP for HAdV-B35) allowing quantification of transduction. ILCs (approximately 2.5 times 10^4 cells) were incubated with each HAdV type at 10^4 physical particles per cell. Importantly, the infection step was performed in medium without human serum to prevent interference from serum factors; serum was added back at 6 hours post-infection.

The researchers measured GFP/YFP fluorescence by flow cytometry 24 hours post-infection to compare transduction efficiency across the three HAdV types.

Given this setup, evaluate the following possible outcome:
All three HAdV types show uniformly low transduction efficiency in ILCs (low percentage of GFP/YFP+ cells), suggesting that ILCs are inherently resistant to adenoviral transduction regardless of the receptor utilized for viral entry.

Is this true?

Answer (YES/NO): NO